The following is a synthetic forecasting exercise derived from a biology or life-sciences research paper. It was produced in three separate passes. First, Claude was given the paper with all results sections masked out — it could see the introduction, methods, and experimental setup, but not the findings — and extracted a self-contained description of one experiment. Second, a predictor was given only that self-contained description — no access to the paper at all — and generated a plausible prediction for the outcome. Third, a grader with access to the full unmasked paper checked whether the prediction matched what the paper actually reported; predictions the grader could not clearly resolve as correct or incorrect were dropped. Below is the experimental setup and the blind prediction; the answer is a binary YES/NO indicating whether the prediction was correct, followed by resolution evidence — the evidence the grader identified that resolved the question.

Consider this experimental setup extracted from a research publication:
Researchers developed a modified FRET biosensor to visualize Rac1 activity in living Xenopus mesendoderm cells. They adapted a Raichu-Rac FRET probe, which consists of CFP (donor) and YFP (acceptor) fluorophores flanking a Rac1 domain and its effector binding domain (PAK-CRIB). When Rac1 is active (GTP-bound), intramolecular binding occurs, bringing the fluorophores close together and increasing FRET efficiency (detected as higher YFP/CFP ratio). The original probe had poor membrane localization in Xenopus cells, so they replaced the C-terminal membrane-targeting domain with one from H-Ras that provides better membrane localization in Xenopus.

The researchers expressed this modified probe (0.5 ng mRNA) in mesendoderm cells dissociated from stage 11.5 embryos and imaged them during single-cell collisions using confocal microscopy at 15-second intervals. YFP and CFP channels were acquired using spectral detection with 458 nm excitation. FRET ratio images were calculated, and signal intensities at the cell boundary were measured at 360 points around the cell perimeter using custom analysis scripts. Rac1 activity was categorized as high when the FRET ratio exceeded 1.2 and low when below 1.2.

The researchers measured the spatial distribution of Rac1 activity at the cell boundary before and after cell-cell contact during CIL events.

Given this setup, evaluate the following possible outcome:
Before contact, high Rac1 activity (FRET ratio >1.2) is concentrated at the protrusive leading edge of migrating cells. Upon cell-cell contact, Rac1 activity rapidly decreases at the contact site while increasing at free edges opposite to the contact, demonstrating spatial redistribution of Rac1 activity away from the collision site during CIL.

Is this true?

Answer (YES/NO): NO